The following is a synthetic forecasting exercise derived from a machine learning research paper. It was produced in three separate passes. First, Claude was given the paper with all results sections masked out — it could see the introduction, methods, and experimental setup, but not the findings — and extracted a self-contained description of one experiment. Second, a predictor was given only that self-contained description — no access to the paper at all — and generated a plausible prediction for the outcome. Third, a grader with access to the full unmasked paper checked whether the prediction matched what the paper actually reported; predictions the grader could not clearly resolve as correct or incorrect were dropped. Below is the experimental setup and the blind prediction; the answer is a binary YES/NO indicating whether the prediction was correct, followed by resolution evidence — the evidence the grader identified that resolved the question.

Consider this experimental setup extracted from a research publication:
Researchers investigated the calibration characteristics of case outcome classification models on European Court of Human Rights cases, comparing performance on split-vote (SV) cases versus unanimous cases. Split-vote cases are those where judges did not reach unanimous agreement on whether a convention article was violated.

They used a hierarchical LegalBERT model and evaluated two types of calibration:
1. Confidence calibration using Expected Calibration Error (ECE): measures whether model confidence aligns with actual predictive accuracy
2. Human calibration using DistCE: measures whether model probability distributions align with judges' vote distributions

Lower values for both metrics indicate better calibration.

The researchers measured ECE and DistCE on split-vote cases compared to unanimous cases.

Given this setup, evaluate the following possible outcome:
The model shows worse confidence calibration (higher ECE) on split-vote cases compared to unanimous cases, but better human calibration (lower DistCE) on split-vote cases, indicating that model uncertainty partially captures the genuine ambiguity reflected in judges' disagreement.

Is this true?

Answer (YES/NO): NO